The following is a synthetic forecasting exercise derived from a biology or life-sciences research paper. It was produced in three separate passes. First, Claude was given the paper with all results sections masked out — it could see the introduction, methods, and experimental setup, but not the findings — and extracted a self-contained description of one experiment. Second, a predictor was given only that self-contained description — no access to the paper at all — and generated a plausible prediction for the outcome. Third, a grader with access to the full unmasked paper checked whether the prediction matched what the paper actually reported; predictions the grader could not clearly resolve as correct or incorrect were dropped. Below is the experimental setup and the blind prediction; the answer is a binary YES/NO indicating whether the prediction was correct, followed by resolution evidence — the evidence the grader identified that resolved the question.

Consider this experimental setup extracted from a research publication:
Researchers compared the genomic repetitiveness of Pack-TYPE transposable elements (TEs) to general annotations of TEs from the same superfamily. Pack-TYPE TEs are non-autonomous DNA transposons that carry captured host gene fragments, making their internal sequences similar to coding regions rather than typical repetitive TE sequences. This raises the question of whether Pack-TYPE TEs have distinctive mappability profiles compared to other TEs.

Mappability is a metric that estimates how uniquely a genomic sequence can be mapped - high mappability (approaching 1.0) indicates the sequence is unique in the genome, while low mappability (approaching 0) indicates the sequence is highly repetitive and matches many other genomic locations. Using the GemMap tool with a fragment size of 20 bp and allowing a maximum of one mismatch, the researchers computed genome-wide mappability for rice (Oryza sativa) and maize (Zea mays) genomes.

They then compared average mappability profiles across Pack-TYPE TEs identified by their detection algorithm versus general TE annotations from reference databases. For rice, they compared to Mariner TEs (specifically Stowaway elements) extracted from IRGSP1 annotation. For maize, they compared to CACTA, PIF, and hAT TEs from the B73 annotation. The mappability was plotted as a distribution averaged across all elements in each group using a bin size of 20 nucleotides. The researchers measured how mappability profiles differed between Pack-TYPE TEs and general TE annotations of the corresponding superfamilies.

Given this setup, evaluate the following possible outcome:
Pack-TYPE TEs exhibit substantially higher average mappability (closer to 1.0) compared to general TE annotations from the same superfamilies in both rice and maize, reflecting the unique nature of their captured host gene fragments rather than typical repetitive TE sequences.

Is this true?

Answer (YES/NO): YES